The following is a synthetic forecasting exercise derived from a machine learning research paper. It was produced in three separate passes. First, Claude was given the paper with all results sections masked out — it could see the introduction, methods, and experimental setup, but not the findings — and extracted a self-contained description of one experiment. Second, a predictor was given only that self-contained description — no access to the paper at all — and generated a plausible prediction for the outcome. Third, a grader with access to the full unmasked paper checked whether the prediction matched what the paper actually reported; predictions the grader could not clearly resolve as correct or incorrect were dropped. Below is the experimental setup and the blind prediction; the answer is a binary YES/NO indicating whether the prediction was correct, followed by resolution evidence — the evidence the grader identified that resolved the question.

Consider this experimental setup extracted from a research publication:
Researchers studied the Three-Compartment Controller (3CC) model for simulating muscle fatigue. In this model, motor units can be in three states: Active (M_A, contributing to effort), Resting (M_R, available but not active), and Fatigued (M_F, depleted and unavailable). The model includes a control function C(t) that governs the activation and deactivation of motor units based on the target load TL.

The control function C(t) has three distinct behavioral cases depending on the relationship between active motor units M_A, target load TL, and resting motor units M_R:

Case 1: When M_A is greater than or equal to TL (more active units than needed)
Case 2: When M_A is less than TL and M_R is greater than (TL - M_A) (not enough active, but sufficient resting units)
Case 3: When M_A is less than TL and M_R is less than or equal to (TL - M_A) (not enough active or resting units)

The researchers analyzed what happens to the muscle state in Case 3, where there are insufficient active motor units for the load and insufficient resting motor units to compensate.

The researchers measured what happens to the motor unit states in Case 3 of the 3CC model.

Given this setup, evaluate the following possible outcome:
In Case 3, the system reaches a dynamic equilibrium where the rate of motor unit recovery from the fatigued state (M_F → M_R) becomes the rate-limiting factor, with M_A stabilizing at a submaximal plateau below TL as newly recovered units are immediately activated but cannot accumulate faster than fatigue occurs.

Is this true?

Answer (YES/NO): NO